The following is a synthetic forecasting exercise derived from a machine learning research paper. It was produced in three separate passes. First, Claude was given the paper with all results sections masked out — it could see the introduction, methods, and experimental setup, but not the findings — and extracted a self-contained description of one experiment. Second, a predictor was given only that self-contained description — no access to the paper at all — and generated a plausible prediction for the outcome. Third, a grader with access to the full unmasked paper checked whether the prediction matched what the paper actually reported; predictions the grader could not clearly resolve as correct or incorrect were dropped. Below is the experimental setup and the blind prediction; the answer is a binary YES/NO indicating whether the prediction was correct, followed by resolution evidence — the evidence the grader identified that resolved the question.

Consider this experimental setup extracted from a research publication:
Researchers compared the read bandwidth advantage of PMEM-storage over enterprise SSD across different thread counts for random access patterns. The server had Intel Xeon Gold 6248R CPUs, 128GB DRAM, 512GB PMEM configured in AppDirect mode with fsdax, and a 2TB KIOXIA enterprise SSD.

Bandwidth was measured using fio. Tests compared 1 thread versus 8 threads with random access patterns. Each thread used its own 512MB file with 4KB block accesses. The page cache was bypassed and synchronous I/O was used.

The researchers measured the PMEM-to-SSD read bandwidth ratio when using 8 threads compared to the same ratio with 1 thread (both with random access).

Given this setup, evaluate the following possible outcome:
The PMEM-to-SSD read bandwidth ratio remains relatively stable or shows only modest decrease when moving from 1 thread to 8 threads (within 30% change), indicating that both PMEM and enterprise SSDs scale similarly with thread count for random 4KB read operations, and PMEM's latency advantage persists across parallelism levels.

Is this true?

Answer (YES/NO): NO